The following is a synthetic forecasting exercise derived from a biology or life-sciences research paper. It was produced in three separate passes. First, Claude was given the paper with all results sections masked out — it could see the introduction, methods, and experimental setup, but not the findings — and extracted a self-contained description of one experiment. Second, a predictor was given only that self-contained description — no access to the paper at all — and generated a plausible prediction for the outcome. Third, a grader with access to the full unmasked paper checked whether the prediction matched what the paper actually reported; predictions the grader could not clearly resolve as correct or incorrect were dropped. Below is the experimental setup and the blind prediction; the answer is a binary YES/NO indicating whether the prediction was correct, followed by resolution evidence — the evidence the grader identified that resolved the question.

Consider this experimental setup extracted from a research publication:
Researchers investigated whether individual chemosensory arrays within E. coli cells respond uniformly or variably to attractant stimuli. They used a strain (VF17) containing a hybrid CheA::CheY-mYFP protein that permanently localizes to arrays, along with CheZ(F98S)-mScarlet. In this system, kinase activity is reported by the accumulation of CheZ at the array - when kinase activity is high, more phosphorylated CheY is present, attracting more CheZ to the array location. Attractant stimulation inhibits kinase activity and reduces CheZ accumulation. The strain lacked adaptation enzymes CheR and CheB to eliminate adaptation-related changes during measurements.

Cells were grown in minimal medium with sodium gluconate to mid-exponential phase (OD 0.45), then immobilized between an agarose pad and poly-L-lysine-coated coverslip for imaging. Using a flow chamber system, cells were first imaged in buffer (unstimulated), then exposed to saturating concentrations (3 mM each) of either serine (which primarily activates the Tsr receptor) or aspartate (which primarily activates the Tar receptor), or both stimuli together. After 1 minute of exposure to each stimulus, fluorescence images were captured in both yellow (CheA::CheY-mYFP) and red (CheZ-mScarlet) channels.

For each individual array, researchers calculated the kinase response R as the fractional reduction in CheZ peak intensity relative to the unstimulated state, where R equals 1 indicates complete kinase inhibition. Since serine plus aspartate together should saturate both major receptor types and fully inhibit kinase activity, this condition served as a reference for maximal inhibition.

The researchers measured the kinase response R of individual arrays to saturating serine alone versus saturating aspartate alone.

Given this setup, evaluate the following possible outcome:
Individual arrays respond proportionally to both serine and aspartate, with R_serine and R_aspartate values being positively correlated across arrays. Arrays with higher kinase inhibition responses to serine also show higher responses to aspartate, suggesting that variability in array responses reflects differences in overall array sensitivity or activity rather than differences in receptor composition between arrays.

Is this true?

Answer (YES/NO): NO